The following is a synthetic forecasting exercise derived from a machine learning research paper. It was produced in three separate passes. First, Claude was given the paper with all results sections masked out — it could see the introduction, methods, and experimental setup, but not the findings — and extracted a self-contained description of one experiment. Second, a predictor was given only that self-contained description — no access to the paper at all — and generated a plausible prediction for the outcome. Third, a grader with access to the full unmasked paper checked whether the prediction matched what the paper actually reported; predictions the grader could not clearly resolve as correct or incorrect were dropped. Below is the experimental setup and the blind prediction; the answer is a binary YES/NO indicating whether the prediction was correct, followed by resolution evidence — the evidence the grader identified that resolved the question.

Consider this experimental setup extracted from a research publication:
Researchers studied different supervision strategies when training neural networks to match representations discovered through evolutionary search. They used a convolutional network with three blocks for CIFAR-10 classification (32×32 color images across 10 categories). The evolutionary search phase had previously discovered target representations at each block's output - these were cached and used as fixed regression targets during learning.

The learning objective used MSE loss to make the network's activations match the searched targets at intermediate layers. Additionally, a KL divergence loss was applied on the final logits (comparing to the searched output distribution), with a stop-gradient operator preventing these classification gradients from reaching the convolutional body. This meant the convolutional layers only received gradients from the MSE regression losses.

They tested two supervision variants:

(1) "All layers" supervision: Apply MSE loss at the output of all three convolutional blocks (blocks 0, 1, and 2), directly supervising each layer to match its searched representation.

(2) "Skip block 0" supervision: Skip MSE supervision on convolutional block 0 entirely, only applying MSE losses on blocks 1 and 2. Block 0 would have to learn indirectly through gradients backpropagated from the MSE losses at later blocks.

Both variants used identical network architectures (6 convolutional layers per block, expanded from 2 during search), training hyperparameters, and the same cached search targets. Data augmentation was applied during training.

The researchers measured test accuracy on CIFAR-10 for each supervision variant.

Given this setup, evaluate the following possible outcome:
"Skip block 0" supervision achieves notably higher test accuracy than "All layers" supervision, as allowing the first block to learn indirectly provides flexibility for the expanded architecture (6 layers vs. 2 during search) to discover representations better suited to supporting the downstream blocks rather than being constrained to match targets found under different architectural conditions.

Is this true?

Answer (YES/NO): YES